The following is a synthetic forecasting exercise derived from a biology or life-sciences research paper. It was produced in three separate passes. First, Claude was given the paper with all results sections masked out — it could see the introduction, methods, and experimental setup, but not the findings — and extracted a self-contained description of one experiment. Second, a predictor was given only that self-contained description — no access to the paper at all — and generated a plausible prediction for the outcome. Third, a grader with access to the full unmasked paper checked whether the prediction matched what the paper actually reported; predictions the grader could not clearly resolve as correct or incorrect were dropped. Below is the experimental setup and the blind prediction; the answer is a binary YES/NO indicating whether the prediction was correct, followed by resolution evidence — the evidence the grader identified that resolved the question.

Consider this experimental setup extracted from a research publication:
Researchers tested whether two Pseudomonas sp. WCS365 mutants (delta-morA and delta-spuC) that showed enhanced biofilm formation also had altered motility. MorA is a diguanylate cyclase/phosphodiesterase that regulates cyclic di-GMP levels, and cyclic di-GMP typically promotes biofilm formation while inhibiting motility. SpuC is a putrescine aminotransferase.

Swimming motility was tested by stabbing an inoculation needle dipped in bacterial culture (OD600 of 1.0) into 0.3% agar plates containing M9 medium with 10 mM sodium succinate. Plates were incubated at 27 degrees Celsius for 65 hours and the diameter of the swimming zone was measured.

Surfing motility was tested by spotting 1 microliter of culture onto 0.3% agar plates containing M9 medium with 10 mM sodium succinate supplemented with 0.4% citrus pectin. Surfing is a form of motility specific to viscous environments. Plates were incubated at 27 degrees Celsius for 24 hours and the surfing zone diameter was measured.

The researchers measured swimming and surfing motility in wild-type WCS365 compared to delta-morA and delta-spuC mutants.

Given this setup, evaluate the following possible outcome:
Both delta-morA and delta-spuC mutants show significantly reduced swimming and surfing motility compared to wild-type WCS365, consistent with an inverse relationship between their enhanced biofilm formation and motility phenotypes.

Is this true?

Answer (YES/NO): NO